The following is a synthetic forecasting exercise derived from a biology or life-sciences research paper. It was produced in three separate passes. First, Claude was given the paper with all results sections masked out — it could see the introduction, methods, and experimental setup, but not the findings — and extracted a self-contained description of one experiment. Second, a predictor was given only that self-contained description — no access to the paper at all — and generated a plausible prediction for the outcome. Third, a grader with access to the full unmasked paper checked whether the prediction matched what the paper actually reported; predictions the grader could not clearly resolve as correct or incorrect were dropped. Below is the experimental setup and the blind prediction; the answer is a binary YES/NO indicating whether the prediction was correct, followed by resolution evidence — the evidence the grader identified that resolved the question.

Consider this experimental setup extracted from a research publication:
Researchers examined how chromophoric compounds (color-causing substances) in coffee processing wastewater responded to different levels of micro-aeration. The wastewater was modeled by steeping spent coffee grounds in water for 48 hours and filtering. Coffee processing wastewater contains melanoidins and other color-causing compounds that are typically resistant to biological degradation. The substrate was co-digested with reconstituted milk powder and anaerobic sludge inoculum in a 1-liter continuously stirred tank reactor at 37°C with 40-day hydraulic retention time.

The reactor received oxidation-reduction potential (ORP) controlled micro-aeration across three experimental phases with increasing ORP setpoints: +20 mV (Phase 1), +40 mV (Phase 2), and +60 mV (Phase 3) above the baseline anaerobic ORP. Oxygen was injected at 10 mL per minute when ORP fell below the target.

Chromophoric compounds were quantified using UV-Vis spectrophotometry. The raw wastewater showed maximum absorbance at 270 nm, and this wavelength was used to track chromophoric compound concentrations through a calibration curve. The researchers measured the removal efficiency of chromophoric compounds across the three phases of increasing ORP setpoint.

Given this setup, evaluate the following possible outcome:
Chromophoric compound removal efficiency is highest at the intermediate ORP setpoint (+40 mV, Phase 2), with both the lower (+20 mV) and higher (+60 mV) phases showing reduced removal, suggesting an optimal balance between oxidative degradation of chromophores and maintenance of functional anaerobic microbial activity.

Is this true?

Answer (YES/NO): NO